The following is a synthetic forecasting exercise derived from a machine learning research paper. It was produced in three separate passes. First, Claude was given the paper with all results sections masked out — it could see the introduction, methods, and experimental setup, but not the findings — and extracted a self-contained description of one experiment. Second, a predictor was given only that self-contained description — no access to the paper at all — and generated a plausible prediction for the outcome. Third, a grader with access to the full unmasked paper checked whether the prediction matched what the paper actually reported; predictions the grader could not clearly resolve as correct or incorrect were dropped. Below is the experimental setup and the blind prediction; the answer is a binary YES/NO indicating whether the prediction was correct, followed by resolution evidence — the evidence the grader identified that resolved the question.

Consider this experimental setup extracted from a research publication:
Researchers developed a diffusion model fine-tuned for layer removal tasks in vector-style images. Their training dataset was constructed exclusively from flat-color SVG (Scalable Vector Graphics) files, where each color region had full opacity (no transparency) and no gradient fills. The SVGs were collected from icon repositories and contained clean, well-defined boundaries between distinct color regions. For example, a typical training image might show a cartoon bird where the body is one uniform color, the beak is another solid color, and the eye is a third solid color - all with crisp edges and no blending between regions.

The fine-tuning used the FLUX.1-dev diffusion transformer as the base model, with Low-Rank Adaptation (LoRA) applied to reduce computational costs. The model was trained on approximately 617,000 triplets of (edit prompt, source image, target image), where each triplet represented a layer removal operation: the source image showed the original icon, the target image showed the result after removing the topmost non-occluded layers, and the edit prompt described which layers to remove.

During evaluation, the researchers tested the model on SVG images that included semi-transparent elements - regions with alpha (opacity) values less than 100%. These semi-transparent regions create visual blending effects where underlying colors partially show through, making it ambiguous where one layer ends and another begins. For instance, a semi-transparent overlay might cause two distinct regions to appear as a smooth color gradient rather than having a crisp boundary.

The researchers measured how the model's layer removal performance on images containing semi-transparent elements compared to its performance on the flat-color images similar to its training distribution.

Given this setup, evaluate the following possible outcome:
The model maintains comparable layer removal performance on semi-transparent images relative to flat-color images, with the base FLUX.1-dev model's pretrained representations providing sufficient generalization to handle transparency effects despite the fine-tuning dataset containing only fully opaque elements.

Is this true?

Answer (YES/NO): NO